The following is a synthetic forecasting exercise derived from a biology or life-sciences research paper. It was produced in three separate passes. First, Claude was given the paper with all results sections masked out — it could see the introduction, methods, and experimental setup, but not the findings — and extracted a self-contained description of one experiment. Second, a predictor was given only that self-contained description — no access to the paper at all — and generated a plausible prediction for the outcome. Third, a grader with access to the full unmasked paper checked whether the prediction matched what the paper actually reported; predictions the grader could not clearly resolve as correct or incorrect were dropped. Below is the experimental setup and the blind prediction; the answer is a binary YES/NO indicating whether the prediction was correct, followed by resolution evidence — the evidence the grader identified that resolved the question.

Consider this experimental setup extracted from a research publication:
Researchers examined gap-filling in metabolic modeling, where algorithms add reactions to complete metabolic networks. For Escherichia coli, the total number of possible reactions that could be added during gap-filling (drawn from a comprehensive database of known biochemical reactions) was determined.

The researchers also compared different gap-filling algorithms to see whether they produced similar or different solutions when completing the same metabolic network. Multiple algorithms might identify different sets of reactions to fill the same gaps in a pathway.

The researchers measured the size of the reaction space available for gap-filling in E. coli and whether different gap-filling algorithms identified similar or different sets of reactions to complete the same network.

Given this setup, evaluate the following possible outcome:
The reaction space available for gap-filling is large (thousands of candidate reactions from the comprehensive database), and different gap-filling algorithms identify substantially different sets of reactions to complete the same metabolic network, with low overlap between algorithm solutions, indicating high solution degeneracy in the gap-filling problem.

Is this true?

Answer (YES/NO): YES